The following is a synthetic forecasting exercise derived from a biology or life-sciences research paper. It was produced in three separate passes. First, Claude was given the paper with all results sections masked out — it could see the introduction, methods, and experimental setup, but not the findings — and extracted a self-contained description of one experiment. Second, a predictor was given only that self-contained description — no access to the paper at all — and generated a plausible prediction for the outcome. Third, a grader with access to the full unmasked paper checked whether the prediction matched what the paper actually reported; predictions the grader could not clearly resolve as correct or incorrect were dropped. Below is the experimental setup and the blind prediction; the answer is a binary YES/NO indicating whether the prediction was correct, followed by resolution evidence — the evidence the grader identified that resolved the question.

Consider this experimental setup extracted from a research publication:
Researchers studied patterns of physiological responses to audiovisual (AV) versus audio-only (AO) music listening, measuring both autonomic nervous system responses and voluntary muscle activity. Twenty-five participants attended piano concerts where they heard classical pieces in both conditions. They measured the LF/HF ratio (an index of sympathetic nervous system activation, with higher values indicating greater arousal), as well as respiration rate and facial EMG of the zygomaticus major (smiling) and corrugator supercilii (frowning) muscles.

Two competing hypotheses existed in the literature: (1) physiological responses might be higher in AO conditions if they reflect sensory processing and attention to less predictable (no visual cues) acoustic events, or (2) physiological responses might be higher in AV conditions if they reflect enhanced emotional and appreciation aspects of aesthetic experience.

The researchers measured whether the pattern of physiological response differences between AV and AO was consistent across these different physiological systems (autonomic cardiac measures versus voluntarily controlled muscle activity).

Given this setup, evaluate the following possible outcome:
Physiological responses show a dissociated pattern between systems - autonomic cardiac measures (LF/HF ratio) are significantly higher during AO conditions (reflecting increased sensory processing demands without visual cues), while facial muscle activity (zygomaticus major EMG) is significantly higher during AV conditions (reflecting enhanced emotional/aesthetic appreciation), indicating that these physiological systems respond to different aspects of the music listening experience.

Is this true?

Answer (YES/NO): YES